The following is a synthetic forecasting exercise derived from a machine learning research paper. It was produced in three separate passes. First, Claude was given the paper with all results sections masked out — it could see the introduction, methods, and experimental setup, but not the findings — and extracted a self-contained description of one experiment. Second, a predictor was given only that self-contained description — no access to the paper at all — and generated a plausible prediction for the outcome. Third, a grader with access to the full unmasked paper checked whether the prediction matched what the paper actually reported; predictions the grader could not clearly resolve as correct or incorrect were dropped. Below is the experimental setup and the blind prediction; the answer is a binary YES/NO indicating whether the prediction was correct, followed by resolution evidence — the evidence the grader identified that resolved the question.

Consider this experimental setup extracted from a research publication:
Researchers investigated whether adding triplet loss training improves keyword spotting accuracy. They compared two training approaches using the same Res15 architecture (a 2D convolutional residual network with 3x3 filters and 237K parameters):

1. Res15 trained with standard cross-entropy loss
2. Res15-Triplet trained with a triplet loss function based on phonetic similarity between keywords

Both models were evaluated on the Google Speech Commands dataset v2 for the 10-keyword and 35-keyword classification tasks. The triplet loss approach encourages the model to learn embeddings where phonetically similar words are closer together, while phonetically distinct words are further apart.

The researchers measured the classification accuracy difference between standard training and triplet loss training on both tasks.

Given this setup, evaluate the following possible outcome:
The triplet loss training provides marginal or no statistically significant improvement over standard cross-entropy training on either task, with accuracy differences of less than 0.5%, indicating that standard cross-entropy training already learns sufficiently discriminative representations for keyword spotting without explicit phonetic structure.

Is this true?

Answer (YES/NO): NO